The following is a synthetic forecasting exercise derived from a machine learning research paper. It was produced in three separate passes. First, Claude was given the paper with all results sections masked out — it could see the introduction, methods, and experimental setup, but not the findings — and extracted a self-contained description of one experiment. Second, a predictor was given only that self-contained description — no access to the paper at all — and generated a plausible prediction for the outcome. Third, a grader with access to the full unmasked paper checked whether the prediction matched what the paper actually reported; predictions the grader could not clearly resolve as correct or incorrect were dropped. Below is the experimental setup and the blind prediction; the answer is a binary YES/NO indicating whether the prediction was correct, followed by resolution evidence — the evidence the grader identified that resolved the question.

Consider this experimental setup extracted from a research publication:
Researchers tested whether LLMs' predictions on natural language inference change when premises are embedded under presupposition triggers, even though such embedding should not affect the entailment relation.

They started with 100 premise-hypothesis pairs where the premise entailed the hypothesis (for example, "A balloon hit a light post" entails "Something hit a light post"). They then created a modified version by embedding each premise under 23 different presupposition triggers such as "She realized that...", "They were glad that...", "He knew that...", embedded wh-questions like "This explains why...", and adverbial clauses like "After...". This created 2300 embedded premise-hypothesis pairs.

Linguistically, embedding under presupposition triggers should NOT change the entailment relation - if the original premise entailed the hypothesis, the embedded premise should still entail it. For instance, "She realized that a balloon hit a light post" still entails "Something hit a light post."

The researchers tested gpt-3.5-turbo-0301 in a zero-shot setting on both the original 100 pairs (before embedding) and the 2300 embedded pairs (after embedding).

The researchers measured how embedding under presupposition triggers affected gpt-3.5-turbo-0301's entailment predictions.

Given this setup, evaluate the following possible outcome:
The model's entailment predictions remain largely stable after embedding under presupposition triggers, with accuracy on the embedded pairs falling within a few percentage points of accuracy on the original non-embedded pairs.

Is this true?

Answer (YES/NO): NO